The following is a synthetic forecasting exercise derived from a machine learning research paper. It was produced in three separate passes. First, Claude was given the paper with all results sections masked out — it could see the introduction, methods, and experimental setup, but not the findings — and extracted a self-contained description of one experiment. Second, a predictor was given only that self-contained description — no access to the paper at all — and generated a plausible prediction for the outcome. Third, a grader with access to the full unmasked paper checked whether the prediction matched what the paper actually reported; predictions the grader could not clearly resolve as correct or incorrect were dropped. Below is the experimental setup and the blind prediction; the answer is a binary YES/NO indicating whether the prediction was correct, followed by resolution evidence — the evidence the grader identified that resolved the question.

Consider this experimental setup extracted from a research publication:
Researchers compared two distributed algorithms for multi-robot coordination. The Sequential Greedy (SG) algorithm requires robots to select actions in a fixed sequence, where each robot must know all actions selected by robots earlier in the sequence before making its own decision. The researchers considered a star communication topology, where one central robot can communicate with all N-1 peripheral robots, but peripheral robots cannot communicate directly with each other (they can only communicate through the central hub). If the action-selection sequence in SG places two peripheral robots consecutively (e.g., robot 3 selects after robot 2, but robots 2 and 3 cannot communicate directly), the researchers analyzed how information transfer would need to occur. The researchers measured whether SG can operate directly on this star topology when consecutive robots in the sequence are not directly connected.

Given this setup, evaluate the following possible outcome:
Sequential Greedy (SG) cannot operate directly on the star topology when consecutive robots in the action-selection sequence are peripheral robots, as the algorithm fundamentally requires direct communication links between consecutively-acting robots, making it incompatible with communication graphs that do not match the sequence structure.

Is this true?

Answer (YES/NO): NO